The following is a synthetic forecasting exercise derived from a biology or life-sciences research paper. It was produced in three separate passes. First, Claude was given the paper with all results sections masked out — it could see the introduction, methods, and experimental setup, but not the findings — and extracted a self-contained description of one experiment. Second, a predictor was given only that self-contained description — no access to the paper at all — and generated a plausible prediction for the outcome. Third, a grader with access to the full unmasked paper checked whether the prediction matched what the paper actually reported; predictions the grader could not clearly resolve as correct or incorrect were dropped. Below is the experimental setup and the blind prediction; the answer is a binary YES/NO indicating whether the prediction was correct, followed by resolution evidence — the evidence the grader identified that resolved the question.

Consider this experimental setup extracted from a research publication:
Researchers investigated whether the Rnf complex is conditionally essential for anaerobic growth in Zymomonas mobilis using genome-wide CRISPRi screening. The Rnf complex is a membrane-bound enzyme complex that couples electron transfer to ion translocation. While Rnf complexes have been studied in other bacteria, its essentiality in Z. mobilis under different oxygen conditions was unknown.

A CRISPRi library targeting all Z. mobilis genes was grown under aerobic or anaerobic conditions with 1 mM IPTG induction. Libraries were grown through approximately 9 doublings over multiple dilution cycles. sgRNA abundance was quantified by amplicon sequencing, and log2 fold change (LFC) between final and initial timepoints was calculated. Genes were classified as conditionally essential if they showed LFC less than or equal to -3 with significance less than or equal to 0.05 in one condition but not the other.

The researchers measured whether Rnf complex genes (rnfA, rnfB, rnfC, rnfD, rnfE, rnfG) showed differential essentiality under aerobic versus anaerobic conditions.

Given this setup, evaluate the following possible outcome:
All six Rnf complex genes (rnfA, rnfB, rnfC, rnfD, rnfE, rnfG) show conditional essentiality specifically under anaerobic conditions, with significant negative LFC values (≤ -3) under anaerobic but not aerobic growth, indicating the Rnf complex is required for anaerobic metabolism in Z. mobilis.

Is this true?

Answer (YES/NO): YES